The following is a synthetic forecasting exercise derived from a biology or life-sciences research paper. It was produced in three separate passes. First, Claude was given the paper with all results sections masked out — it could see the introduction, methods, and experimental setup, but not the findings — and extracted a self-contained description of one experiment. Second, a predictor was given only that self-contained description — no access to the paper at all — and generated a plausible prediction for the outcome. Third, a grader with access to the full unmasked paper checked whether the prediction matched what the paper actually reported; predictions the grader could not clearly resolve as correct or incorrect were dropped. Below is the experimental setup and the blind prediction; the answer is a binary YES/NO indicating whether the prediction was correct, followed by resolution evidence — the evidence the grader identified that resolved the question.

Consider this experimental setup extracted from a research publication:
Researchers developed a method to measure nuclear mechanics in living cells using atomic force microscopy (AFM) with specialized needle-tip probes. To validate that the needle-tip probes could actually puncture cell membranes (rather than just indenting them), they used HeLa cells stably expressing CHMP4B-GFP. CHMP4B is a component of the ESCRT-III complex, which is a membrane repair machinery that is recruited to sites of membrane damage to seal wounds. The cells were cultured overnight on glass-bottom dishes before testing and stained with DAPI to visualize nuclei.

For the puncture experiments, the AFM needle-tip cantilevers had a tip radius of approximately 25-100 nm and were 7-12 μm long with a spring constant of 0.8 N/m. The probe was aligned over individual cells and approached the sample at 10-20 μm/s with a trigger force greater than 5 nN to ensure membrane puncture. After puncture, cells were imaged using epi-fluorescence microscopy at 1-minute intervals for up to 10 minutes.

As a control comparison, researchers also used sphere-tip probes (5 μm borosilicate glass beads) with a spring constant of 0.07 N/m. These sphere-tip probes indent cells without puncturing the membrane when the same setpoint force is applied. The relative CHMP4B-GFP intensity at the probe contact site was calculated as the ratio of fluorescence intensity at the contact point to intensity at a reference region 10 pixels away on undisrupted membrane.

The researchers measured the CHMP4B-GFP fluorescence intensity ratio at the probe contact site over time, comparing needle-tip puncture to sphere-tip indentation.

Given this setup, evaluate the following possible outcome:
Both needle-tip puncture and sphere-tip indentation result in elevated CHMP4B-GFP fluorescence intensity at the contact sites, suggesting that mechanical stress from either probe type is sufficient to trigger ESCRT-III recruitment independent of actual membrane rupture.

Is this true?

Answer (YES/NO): NO